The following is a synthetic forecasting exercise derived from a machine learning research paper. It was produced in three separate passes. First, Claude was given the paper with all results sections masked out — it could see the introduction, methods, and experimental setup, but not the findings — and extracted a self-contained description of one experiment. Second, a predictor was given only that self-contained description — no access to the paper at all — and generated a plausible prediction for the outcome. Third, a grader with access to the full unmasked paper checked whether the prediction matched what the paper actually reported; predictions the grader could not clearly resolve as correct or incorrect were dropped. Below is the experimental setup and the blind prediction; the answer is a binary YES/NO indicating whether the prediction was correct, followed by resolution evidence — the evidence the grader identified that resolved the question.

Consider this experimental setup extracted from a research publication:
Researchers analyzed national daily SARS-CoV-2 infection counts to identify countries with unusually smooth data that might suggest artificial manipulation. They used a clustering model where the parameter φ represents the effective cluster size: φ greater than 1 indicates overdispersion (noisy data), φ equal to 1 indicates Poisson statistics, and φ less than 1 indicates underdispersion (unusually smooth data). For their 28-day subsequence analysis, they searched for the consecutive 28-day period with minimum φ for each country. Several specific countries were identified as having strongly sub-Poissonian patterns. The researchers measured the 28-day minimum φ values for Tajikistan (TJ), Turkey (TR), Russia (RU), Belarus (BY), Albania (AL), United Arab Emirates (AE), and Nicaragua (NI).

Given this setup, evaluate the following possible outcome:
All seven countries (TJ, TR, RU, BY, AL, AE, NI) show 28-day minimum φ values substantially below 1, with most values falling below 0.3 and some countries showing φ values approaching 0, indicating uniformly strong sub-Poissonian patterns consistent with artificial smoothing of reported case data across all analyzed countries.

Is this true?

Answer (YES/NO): NO